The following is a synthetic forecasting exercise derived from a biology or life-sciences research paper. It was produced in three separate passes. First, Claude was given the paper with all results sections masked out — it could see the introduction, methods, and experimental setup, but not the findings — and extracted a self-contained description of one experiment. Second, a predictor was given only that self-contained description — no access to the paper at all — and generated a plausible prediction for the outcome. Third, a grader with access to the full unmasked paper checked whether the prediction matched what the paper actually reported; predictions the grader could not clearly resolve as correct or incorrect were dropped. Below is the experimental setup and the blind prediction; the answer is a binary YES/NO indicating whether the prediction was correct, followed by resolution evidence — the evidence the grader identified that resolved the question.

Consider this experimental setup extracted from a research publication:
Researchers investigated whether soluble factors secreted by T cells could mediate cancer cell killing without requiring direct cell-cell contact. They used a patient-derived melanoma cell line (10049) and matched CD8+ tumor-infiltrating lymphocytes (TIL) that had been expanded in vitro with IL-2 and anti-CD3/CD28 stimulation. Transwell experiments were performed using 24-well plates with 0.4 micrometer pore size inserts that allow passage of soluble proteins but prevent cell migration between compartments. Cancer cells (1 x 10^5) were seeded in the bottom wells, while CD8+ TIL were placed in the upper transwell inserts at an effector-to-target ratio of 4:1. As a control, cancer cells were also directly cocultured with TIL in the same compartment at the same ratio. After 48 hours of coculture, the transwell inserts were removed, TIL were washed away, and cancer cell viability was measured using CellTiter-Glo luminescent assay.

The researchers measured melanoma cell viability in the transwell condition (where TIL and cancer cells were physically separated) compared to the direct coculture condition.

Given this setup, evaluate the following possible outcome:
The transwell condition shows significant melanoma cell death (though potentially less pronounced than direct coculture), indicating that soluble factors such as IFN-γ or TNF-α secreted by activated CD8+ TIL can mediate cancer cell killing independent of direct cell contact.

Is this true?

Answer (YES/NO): NO